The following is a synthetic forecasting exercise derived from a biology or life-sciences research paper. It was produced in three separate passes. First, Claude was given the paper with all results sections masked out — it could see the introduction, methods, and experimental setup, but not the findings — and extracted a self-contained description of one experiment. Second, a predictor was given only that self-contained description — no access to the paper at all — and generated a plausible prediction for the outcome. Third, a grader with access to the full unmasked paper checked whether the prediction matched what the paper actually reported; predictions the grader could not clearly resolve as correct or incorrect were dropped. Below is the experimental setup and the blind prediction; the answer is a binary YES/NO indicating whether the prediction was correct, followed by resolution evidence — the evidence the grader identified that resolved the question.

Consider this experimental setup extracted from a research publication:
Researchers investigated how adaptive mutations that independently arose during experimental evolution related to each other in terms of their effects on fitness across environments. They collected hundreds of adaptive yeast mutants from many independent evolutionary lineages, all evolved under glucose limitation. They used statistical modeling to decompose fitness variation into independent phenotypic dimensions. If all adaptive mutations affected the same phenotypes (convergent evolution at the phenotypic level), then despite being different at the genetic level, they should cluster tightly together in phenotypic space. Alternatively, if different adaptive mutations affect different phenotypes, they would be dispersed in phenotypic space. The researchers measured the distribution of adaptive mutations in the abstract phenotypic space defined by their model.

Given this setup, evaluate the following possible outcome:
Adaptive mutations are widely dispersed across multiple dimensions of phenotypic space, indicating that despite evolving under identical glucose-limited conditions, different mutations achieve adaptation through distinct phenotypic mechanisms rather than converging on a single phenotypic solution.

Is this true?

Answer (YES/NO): NO